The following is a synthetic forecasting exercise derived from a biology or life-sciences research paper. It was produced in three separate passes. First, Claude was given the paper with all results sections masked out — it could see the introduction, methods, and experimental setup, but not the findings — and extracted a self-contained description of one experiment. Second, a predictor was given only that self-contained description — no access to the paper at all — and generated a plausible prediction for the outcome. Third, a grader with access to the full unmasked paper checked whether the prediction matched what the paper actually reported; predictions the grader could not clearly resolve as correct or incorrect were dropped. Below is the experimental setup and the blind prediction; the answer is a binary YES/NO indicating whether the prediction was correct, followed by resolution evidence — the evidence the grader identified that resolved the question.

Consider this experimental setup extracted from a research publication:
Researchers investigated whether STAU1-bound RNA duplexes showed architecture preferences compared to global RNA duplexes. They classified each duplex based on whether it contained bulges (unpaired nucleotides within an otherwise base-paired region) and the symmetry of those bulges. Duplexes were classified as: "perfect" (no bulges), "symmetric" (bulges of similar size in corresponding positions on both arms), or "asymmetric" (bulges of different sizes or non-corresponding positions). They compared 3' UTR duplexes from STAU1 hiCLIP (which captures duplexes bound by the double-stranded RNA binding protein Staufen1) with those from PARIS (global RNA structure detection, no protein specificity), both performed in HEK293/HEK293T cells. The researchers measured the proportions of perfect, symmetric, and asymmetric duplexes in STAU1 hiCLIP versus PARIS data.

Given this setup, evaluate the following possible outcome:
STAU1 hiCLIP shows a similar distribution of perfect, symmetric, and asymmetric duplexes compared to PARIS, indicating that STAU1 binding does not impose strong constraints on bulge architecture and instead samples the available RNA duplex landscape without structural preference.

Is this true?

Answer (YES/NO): NO